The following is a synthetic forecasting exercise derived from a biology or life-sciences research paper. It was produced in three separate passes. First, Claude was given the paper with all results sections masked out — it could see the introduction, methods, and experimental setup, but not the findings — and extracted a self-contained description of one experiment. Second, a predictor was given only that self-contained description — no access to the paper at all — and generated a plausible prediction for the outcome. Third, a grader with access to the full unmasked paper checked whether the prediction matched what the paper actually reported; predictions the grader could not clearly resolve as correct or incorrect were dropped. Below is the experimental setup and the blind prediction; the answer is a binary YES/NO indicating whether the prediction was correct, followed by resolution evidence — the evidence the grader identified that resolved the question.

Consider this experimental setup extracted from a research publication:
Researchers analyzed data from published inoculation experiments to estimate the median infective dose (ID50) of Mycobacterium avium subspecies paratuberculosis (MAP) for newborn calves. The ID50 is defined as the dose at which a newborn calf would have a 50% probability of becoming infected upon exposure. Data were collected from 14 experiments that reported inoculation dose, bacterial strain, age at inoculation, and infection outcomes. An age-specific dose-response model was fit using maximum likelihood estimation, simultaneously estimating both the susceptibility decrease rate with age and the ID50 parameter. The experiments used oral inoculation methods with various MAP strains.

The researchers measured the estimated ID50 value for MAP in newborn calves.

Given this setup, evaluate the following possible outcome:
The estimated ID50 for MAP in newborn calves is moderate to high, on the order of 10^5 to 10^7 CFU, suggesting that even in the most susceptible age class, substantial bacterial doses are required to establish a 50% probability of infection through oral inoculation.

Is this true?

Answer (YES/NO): YES